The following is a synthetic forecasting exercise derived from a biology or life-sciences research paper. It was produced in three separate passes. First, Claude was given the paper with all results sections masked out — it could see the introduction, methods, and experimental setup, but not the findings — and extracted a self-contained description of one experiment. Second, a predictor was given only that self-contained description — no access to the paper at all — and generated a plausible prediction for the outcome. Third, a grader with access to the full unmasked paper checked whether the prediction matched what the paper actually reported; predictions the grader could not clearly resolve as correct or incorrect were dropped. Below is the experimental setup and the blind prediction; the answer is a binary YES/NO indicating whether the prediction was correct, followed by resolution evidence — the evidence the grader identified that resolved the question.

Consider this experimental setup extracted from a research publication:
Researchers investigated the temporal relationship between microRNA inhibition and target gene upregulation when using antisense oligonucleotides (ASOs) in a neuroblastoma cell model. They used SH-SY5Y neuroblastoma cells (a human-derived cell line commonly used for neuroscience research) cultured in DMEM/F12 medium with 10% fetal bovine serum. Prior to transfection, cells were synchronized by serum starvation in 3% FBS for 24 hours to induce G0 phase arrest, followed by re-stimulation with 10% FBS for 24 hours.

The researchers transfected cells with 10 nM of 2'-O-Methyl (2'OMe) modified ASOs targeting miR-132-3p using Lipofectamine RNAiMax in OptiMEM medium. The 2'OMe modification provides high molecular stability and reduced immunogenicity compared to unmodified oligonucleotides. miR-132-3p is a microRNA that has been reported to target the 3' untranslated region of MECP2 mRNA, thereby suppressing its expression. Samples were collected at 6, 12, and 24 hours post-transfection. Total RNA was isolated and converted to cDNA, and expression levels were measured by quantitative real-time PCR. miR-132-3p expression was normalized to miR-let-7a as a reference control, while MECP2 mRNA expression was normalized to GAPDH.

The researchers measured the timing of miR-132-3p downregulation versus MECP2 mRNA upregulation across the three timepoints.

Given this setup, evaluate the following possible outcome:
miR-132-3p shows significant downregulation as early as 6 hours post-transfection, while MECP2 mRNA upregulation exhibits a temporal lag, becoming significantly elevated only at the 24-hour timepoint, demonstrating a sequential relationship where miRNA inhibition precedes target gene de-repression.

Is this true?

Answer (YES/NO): NO